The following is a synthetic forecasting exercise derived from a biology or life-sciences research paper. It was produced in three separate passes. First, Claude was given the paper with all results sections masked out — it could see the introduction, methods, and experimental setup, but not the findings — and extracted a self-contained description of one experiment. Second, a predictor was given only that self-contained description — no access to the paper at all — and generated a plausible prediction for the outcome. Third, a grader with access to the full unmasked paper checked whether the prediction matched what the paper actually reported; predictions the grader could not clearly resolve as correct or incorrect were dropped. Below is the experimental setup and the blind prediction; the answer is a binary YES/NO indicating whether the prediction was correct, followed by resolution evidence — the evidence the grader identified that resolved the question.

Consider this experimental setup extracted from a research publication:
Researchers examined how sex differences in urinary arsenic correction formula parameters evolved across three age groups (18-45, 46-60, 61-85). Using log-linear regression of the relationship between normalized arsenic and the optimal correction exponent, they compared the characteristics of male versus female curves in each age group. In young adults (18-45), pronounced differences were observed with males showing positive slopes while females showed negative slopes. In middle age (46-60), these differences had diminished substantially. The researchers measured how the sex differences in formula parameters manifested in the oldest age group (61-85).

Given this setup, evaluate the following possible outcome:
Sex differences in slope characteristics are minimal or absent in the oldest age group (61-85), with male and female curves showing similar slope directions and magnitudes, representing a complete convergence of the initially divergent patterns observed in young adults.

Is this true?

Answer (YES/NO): NO